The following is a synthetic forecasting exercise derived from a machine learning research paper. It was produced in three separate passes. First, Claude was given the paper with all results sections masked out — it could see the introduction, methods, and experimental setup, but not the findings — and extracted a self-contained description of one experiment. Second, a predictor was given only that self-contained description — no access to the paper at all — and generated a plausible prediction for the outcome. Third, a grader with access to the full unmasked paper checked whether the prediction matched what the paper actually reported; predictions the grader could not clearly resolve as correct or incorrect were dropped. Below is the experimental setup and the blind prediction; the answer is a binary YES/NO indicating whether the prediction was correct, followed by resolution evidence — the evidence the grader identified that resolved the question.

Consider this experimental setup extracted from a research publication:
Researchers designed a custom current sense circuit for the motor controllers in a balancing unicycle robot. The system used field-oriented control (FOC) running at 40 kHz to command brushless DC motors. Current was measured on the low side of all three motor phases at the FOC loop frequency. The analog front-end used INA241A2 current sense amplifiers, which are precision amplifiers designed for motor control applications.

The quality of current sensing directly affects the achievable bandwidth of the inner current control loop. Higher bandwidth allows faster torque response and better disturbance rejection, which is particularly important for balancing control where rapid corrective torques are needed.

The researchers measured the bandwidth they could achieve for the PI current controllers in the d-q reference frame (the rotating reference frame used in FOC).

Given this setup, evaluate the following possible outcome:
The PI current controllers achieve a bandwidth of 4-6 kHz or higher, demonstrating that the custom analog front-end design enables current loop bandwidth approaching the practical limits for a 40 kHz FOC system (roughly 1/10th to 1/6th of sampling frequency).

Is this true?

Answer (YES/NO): YES